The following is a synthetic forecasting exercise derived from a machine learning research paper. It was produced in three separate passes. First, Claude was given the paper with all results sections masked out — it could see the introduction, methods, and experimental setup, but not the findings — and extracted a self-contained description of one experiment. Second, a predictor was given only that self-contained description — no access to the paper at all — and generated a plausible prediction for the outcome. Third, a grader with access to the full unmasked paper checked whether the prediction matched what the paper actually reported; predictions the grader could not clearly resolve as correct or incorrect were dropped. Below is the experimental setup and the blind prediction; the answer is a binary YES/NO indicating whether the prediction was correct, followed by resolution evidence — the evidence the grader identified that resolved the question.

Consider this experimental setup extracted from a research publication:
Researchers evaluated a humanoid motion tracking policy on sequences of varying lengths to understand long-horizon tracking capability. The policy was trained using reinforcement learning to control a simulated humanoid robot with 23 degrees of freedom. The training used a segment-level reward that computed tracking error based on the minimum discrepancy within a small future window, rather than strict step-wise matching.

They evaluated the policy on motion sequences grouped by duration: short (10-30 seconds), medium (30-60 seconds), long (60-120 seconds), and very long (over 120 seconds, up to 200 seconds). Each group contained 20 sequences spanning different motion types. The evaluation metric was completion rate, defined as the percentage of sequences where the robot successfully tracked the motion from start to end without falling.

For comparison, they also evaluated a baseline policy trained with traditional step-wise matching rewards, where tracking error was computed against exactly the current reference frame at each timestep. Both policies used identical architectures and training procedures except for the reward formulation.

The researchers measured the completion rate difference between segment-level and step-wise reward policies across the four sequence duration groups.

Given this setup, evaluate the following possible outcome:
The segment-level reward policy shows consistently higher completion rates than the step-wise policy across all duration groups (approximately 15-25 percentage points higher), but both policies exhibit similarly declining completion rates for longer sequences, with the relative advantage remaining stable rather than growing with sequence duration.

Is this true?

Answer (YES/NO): NO